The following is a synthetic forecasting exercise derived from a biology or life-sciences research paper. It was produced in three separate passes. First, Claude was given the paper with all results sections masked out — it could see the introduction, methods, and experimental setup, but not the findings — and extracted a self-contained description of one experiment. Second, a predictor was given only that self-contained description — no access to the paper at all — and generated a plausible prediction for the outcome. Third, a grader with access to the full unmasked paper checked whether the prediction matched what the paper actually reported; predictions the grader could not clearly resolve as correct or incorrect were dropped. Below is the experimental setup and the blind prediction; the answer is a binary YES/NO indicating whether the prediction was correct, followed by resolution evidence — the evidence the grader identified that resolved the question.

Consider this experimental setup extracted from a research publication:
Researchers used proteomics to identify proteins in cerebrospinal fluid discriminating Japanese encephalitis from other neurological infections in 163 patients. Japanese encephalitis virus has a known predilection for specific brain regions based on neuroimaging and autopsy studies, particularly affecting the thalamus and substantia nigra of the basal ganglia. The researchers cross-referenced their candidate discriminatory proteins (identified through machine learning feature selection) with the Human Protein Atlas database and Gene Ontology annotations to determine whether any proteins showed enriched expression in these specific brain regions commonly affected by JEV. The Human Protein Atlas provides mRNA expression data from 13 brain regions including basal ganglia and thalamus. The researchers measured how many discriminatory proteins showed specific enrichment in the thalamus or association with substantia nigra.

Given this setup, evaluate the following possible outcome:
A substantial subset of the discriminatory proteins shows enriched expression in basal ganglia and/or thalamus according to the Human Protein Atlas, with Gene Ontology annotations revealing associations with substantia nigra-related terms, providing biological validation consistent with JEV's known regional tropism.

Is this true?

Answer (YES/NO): NO